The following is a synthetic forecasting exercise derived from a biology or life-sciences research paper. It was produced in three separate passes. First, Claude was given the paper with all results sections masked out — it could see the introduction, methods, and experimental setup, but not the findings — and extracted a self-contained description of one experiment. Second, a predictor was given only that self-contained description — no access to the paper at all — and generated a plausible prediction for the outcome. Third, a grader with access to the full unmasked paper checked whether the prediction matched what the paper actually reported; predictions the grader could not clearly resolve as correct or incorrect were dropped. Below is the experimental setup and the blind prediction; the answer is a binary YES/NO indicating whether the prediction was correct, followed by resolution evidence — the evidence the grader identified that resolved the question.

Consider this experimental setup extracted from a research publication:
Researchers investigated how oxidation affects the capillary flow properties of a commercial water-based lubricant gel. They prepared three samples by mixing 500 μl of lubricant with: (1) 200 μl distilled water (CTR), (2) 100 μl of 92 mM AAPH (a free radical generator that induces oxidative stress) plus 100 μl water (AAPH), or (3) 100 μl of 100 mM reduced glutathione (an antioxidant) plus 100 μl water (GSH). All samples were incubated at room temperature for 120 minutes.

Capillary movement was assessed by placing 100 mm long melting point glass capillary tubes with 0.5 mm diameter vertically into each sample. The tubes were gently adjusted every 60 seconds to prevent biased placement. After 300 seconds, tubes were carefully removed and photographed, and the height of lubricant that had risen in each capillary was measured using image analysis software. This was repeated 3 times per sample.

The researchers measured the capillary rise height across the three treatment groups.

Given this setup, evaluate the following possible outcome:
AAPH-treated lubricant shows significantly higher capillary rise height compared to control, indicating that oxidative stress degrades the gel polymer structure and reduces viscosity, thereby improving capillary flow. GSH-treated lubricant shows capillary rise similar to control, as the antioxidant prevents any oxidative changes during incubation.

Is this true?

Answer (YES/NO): NO